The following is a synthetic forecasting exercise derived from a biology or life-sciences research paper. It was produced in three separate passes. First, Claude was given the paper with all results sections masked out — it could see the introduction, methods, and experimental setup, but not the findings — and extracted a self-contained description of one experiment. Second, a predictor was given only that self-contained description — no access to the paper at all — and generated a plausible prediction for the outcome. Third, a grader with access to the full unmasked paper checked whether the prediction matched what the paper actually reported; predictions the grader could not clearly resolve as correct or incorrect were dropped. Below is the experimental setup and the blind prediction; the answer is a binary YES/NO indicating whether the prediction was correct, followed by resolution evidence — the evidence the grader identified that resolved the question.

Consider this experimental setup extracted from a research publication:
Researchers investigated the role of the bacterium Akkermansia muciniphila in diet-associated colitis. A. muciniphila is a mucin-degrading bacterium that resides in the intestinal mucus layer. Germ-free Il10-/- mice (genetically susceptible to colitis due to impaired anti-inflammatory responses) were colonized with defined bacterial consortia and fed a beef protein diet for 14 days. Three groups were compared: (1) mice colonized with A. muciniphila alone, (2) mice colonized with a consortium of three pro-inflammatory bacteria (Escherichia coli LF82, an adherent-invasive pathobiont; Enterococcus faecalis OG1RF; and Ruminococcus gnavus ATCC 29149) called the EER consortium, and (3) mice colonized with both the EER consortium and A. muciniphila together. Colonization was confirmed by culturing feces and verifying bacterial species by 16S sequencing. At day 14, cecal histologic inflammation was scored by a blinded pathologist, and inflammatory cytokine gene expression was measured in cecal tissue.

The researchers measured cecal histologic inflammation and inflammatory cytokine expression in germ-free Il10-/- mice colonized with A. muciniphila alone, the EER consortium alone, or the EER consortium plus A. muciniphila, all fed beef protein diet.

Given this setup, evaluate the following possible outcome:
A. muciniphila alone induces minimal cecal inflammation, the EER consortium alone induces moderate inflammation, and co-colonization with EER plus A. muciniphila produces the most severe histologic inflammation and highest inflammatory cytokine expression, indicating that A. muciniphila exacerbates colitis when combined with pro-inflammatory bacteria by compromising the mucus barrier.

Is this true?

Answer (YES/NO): YES